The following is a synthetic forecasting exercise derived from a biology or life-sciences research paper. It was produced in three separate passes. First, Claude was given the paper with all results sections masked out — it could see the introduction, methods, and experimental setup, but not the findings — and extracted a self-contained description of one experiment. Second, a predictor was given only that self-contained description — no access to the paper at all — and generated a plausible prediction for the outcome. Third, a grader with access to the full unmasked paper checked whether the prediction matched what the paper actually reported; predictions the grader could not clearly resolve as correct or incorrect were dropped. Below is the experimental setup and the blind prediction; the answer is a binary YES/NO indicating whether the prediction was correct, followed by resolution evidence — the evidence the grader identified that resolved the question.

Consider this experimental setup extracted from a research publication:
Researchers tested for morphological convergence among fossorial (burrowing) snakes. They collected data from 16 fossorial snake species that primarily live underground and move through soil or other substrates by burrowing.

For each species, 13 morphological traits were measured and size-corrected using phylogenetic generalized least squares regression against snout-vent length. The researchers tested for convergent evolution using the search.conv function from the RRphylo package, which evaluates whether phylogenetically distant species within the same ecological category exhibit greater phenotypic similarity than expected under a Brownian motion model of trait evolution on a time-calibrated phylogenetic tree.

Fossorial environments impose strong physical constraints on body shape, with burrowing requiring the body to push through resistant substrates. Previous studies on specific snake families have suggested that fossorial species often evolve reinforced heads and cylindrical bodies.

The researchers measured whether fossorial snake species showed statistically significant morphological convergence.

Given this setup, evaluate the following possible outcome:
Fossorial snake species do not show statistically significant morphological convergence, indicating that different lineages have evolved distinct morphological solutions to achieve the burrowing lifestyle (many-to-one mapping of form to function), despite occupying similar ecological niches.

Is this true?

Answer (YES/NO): YES